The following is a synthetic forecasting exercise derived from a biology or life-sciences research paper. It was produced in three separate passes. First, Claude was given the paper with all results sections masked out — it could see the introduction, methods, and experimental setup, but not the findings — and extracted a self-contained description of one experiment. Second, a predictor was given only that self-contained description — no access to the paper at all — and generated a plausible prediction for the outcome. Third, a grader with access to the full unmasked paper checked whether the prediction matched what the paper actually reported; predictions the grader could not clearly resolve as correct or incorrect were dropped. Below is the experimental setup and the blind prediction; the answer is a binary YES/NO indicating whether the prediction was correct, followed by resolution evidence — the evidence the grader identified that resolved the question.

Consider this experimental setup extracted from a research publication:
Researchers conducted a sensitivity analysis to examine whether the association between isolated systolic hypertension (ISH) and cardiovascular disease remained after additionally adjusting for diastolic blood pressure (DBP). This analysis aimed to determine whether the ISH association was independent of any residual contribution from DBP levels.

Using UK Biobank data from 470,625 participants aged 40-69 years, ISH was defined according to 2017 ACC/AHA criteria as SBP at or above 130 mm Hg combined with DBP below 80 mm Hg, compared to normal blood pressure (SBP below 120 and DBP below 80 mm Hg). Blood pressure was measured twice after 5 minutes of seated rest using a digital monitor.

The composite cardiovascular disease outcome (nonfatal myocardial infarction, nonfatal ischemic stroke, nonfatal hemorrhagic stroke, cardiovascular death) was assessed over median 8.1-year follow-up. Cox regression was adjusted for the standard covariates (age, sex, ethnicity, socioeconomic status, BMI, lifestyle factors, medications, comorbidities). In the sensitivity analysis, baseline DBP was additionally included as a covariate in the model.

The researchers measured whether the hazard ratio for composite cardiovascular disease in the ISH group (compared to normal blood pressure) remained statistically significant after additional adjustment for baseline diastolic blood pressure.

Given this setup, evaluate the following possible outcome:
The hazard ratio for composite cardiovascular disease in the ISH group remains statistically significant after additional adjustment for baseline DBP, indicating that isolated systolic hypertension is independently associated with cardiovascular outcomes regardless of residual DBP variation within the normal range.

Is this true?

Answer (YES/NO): YES